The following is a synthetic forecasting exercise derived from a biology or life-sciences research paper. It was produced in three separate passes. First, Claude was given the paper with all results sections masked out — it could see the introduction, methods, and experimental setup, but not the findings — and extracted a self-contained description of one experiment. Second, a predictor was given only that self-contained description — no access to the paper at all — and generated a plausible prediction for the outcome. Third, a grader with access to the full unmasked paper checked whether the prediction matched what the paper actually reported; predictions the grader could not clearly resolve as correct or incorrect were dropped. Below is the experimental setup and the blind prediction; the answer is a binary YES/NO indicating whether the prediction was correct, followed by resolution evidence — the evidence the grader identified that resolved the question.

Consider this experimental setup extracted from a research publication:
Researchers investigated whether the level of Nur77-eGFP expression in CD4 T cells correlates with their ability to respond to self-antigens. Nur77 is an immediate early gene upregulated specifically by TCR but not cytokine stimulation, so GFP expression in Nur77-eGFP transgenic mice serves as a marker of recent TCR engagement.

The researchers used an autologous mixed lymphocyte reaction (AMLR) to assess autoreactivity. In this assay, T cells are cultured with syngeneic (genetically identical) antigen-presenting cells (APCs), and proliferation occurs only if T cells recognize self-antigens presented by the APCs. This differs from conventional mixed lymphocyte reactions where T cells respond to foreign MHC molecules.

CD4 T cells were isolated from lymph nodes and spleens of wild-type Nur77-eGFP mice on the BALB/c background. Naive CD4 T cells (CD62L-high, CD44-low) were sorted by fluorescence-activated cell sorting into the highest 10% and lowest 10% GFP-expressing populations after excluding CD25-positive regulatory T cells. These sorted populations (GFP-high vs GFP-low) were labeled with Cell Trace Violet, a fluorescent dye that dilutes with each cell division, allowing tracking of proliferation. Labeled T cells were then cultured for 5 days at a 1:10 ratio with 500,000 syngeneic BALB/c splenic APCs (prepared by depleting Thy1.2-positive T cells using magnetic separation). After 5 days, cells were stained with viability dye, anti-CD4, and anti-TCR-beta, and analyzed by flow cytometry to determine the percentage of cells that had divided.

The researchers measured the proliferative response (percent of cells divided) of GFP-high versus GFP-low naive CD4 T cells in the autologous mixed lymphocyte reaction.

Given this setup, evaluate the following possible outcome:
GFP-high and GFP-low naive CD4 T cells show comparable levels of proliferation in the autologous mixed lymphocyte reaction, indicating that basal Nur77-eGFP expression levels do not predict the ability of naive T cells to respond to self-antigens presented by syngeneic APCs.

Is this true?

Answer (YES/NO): YES